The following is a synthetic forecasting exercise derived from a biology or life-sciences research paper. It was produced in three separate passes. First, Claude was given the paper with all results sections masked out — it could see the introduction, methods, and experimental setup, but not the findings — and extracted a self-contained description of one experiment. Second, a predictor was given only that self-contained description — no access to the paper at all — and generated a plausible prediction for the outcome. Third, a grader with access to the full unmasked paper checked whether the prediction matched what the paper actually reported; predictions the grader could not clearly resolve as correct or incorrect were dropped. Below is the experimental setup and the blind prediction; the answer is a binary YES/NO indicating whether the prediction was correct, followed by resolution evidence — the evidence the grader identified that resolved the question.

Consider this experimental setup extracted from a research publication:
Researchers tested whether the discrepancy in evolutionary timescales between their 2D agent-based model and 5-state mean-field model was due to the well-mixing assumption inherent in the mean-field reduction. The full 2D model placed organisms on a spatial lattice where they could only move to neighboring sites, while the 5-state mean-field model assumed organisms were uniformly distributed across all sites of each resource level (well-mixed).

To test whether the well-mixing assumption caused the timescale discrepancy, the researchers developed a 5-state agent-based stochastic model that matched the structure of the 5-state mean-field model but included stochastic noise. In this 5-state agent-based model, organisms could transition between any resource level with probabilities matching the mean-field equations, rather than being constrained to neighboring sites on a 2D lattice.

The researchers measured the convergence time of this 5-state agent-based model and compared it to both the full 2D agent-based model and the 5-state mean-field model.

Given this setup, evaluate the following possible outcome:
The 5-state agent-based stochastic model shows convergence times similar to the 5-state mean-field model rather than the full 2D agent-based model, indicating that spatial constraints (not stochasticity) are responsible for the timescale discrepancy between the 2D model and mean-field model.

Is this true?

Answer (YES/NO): YES